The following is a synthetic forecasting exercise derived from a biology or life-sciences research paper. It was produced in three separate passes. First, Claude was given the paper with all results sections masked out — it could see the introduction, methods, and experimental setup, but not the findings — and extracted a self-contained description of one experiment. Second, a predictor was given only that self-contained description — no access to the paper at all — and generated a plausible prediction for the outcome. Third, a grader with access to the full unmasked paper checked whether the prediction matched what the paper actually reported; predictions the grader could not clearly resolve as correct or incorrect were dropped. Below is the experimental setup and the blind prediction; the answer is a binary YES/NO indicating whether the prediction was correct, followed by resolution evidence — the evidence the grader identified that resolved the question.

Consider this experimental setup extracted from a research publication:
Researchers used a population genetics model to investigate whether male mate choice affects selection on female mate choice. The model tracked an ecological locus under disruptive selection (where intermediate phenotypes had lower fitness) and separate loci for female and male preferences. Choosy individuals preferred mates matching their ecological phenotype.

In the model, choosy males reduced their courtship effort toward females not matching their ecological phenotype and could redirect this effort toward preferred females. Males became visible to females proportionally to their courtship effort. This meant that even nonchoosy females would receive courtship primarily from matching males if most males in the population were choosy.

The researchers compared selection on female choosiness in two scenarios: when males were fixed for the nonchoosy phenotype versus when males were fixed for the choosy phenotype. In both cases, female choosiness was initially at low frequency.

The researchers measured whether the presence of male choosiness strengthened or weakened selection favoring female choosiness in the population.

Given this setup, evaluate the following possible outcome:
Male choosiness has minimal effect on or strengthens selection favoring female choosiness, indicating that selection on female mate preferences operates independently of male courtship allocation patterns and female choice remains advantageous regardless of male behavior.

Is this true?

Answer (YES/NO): NO